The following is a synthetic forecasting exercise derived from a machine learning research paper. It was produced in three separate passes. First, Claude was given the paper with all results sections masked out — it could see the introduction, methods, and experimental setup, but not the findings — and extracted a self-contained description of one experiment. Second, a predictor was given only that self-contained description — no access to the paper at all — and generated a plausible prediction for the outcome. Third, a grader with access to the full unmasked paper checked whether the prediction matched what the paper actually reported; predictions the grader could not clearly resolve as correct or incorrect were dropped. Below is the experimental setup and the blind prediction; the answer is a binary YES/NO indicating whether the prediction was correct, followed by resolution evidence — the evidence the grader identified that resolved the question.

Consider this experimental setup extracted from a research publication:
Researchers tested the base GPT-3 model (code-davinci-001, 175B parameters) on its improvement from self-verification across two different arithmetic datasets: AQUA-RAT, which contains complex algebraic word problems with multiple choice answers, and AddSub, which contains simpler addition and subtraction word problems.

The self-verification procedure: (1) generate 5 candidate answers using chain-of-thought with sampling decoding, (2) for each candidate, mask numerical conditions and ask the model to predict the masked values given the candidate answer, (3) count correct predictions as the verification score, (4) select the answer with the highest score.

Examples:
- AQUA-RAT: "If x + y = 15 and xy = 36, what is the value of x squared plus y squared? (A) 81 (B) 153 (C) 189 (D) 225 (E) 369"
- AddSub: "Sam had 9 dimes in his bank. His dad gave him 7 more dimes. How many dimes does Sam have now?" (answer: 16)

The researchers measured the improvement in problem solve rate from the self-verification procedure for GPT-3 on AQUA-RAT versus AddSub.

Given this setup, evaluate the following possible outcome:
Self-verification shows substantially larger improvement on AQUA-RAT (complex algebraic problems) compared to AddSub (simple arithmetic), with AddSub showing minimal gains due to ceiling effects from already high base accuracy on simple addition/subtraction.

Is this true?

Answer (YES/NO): NO